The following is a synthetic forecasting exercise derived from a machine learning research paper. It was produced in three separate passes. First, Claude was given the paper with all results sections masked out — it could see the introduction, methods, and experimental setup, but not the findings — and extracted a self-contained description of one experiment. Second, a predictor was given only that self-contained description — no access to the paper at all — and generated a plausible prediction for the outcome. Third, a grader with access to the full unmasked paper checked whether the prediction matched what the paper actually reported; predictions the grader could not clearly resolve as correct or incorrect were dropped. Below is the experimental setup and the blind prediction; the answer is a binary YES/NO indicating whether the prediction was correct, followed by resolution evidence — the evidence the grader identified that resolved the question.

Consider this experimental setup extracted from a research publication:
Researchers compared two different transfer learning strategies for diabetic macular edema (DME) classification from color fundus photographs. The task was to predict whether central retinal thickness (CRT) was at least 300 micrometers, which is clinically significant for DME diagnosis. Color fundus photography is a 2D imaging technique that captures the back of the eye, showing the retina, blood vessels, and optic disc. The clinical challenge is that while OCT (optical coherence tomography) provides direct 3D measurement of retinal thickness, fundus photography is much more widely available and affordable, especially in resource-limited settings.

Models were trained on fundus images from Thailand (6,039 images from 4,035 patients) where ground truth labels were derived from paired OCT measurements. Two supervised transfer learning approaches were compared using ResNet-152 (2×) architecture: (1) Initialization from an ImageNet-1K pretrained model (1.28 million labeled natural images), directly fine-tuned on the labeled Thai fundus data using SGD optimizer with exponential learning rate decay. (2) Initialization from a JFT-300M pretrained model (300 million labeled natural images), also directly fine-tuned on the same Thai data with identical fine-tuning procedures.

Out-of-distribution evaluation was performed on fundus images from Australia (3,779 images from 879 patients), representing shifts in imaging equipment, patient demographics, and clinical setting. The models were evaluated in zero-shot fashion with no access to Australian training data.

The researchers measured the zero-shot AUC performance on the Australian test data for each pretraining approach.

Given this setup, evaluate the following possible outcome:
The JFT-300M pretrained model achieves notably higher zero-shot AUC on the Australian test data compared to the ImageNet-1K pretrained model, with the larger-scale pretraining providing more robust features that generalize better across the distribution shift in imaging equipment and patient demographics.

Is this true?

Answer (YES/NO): YES